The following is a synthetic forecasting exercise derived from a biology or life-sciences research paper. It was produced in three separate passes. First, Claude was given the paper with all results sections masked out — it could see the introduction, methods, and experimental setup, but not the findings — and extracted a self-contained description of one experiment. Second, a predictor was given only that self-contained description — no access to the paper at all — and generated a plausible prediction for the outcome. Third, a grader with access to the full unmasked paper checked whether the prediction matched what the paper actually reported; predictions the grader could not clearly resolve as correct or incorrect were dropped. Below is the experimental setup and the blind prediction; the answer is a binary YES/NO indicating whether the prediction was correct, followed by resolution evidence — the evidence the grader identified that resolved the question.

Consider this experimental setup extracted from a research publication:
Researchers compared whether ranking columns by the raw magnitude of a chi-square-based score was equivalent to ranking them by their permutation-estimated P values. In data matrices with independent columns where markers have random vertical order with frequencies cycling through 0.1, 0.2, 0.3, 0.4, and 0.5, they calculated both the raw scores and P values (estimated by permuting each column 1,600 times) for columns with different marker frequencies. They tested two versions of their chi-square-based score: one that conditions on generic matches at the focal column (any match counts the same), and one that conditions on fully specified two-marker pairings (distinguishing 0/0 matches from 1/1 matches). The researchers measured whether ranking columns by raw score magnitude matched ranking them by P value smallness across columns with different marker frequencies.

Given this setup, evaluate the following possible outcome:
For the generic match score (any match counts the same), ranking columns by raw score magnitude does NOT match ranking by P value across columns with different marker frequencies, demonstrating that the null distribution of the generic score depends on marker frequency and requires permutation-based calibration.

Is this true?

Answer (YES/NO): YES